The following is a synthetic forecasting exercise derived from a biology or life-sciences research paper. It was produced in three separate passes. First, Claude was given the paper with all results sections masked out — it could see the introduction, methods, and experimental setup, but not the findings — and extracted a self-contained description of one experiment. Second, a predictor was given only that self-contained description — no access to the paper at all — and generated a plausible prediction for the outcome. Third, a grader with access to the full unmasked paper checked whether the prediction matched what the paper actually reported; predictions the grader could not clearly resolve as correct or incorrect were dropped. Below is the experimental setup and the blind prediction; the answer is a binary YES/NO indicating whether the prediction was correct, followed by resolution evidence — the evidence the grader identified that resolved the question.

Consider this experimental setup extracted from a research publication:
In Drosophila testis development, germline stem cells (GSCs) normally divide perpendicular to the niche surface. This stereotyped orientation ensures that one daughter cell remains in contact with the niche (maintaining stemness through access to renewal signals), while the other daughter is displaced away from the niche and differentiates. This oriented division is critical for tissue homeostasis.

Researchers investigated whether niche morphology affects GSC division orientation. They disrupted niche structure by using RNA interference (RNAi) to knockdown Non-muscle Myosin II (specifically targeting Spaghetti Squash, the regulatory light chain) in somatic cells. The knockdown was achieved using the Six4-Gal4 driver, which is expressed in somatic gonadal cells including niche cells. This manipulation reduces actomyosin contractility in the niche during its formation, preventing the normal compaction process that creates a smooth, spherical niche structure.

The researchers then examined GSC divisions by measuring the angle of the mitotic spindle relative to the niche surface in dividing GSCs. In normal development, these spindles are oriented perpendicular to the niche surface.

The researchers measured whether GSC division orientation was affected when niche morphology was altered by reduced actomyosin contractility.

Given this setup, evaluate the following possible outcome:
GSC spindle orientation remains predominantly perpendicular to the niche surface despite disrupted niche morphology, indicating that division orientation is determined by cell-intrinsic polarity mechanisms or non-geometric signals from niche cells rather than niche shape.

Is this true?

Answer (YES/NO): NO